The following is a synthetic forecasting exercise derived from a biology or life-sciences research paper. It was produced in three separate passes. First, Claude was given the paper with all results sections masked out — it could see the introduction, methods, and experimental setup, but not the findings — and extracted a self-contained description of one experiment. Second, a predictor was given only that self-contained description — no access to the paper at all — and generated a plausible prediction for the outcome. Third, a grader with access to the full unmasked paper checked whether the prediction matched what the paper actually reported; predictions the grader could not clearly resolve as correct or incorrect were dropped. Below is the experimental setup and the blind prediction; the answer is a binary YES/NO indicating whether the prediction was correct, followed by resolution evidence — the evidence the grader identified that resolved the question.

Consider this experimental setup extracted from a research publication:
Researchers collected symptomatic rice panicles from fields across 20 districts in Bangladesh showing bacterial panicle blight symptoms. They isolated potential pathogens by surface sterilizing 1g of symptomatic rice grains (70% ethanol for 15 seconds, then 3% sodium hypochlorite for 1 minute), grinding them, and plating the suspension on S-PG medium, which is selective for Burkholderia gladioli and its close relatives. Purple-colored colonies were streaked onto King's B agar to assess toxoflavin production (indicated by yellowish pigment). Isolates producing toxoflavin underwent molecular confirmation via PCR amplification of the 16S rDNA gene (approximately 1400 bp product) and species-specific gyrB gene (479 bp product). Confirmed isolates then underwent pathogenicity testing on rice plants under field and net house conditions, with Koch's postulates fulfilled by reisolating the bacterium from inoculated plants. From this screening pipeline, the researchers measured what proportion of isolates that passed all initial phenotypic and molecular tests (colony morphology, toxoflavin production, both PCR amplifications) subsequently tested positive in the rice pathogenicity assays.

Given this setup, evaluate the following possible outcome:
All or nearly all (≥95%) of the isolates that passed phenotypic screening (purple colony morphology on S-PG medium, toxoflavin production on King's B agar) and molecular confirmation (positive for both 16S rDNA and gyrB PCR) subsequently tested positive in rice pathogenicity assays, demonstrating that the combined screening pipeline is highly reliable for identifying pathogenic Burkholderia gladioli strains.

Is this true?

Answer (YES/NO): YES